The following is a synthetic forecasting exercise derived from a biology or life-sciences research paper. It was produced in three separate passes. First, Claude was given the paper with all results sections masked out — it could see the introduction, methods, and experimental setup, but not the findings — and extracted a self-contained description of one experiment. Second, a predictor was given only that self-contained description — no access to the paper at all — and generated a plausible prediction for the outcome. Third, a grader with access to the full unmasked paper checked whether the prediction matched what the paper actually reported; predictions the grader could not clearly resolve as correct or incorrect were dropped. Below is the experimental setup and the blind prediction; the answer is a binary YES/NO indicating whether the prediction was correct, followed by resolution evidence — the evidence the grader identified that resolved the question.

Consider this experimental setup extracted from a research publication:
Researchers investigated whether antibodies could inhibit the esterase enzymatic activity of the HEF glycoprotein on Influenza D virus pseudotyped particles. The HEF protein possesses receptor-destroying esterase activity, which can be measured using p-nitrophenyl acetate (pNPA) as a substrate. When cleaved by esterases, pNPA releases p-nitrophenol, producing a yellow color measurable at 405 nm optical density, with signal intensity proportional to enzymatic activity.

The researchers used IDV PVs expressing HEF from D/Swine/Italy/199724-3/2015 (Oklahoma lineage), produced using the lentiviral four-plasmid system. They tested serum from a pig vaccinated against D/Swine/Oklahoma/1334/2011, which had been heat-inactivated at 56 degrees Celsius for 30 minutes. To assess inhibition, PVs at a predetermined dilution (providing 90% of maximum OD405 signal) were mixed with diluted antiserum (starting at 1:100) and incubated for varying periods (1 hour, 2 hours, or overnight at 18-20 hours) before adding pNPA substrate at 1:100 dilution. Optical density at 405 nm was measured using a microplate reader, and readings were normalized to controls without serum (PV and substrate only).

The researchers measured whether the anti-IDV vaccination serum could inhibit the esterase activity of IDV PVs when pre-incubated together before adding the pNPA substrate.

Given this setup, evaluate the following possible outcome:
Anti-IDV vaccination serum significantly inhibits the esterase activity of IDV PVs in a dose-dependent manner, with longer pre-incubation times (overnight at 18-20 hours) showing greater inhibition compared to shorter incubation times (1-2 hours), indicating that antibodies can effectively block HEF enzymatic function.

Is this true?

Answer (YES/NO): NO